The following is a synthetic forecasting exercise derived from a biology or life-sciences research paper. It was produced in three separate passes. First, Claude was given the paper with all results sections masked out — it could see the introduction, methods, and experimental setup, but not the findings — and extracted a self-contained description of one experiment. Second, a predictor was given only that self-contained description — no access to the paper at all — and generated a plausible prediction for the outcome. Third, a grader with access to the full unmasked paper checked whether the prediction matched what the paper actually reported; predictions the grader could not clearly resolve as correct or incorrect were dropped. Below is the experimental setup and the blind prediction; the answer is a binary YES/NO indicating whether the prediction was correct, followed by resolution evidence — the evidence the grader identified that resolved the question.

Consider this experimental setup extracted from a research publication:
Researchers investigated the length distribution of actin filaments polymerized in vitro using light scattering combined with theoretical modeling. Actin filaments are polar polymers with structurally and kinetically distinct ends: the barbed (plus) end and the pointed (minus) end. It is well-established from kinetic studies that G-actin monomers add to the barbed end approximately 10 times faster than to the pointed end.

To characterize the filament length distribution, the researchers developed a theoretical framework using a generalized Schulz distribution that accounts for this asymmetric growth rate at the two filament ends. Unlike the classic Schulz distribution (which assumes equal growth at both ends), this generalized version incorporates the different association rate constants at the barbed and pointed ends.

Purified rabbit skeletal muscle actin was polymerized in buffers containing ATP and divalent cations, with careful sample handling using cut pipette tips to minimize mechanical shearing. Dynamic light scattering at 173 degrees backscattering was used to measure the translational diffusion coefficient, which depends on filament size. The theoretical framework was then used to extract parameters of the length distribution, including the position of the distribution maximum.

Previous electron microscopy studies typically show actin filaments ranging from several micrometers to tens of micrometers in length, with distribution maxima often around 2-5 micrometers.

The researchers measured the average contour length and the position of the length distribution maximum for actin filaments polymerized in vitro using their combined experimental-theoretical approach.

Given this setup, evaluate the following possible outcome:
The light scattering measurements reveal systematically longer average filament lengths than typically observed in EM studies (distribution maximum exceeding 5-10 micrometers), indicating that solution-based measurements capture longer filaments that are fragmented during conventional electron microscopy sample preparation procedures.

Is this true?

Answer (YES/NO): NO